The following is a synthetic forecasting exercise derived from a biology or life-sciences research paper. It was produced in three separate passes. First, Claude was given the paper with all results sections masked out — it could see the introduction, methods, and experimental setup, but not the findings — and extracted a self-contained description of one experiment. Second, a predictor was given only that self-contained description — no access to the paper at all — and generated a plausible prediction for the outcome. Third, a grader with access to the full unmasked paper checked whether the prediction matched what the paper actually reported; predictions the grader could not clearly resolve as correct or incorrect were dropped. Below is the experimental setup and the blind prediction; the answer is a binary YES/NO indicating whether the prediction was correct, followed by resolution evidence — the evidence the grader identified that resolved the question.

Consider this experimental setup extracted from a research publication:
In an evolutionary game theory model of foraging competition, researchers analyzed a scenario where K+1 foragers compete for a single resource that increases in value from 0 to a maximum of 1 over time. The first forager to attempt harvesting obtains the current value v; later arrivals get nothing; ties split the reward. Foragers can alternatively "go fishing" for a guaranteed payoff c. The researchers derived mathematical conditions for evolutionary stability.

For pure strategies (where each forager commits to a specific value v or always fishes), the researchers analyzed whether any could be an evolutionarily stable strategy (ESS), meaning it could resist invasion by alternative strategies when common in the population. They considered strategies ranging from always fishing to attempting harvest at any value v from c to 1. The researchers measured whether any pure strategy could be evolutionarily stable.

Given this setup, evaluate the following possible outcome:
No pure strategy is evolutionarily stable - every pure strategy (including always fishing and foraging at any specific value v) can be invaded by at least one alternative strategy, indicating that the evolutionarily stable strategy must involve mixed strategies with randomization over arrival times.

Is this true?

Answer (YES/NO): YES